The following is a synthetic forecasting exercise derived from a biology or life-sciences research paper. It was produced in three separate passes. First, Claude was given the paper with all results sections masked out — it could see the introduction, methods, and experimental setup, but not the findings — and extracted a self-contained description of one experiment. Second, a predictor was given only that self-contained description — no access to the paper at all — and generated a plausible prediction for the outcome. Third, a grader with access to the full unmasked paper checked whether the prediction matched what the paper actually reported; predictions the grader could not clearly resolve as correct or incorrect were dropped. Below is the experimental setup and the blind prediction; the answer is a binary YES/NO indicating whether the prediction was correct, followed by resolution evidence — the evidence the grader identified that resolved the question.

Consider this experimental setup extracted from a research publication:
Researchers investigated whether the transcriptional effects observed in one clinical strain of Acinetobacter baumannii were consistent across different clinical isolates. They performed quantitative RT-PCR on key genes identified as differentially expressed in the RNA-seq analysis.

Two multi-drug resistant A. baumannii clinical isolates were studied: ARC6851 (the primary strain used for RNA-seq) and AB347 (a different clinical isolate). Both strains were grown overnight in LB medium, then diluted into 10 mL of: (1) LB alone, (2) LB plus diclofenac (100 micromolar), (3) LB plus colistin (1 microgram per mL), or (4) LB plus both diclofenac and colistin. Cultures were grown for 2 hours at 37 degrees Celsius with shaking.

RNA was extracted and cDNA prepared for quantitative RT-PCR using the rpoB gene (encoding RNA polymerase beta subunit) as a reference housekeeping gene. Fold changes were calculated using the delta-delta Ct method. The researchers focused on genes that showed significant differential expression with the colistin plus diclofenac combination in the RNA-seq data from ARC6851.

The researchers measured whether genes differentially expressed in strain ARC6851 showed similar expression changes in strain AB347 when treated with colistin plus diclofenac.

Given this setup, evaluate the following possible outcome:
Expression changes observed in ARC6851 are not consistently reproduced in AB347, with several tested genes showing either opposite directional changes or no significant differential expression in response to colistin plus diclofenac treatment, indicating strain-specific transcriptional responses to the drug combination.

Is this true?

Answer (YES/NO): NO